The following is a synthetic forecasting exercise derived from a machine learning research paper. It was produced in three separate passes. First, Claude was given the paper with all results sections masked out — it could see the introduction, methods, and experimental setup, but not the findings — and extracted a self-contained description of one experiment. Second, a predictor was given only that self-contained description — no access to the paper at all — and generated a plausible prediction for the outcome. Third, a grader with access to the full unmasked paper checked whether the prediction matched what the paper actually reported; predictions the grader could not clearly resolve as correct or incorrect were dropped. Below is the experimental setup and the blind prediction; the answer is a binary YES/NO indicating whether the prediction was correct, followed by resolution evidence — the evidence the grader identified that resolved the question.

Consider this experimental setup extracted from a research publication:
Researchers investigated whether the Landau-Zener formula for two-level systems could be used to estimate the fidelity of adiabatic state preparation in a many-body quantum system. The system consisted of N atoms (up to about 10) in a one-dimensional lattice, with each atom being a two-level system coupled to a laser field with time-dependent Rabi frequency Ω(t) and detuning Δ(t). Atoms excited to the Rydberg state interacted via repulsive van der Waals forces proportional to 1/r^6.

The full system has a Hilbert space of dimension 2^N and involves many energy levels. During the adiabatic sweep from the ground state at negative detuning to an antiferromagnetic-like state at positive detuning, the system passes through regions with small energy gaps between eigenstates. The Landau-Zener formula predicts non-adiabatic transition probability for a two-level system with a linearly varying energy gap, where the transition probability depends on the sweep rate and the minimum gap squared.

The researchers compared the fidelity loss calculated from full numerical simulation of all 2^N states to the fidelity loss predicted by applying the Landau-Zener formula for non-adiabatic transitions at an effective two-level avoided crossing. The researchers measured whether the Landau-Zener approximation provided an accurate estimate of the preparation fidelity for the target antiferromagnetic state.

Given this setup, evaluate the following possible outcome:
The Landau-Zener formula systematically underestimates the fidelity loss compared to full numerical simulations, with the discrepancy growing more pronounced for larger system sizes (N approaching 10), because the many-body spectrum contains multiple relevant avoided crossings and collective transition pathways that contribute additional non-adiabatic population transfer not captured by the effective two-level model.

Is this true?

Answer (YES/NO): NO